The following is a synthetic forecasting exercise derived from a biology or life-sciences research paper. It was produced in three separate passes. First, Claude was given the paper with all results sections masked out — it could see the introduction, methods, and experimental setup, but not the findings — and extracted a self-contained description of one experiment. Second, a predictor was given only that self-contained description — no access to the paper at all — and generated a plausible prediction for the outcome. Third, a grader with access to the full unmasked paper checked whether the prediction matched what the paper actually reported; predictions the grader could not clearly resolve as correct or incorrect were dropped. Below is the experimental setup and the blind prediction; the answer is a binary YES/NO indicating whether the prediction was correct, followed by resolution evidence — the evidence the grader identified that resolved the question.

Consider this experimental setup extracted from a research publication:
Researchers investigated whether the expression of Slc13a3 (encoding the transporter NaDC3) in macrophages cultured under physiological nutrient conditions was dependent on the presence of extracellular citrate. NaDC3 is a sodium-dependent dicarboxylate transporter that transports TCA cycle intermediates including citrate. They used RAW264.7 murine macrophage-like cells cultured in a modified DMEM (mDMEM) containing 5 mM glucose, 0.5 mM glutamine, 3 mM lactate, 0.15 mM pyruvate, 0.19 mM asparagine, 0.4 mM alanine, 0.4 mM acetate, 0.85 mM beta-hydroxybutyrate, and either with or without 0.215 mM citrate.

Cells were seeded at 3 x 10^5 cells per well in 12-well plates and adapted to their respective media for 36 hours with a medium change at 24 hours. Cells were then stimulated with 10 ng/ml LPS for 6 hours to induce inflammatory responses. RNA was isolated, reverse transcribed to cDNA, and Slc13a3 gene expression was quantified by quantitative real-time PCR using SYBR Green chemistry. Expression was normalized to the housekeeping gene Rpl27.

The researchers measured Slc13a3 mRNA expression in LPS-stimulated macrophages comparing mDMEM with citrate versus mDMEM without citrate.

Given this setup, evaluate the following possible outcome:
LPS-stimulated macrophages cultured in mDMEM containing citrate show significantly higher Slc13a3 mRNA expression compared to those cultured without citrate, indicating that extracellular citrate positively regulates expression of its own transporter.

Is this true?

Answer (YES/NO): YES